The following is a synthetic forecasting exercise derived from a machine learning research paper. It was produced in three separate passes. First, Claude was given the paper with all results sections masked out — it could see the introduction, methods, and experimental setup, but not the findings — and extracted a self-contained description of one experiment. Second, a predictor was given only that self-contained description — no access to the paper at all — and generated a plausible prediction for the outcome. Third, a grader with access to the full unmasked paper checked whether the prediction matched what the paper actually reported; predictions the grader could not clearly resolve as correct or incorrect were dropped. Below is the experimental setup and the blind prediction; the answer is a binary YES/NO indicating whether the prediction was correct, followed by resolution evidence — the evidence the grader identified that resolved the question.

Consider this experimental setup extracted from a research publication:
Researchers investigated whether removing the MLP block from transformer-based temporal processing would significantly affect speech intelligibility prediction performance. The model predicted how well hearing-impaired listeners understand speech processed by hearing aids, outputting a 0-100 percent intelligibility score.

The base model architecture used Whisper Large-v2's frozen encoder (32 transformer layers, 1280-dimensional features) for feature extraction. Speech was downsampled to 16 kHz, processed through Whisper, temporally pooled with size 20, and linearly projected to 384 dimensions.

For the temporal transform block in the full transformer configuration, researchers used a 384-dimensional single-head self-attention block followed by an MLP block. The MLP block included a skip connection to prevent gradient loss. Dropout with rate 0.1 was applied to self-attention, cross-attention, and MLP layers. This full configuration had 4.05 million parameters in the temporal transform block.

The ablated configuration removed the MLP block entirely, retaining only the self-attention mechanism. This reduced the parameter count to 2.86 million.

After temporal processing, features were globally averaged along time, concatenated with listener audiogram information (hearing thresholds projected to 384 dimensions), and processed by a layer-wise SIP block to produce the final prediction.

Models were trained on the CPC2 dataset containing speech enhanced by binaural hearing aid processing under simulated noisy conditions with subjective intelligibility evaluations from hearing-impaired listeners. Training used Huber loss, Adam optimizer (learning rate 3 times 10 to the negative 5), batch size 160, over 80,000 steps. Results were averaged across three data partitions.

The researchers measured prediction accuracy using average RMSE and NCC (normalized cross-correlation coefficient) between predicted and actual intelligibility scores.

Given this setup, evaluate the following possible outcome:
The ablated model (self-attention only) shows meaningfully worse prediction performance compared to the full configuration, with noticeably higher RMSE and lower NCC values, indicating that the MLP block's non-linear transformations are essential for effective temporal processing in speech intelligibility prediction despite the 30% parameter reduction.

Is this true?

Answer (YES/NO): NO